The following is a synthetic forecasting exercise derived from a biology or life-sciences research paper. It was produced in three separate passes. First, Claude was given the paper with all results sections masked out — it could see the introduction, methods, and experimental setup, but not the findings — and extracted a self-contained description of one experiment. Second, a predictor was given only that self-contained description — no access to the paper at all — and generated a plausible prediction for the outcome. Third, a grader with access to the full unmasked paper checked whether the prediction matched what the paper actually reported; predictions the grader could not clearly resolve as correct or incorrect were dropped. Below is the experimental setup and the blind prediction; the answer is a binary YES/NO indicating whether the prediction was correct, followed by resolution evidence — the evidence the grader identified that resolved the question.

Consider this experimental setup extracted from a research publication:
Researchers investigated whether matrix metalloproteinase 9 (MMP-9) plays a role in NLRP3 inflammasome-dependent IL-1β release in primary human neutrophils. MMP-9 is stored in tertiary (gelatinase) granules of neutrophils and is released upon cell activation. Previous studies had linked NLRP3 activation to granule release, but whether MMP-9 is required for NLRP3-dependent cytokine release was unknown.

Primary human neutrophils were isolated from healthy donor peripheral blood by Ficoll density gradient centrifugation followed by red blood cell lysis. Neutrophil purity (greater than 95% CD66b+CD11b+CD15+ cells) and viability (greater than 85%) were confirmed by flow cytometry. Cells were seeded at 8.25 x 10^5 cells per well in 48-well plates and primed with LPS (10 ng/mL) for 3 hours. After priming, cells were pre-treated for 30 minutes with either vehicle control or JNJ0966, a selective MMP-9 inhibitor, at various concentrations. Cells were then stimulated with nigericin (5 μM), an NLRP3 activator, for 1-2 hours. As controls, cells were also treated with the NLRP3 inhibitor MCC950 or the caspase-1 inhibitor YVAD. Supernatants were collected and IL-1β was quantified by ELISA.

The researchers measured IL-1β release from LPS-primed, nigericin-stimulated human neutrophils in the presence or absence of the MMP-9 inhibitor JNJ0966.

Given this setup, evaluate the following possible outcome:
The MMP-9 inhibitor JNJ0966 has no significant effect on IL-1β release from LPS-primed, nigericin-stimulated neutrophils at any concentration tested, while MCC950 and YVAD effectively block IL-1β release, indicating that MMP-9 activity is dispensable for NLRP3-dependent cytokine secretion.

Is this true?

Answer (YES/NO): NO